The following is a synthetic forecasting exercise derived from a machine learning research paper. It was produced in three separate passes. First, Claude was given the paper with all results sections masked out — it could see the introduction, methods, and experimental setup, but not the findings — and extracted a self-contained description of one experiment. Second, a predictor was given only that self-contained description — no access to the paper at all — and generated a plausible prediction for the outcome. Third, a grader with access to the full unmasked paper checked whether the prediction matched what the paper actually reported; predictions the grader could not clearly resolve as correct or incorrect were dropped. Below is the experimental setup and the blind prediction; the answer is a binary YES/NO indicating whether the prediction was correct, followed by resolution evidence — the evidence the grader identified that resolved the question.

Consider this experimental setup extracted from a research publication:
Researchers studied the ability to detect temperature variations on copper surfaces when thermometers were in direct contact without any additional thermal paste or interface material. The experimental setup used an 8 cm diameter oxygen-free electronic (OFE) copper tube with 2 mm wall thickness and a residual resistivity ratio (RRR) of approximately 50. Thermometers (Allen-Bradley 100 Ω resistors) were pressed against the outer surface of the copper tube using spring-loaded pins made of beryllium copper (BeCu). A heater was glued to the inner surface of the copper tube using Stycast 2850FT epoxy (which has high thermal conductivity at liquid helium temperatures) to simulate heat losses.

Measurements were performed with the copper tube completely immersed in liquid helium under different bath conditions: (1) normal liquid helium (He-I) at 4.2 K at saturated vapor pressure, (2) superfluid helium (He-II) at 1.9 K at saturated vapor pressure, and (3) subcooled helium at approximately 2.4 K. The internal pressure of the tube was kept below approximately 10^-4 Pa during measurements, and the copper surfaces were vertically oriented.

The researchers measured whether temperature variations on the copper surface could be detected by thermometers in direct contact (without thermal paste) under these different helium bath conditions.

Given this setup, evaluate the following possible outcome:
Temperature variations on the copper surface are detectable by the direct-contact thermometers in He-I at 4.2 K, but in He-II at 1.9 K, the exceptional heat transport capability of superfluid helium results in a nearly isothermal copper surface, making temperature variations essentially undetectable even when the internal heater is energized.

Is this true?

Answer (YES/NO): NO